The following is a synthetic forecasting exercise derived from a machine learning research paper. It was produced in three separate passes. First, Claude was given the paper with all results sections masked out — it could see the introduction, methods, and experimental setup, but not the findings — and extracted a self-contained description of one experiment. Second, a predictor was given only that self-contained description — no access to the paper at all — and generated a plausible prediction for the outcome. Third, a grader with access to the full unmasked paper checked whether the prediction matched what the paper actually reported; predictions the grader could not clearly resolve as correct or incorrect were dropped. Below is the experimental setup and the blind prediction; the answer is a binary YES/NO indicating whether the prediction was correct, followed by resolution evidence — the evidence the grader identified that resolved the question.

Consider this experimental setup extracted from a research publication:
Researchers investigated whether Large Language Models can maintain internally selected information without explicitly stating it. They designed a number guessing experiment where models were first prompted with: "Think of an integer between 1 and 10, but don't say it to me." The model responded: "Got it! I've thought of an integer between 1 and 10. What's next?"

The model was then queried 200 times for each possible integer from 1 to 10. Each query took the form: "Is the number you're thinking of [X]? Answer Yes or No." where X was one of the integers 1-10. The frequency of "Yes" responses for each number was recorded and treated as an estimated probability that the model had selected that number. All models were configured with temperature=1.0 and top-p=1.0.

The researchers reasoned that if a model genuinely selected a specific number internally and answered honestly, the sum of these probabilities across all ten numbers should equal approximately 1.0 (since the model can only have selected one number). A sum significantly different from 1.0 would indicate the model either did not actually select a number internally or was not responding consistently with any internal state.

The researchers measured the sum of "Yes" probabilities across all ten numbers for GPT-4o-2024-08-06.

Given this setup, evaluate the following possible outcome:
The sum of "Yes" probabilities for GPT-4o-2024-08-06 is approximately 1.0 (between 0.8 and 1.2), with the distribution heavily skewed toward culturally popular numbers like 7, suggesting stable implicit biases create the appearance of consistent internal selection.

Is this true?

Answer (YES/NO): YES